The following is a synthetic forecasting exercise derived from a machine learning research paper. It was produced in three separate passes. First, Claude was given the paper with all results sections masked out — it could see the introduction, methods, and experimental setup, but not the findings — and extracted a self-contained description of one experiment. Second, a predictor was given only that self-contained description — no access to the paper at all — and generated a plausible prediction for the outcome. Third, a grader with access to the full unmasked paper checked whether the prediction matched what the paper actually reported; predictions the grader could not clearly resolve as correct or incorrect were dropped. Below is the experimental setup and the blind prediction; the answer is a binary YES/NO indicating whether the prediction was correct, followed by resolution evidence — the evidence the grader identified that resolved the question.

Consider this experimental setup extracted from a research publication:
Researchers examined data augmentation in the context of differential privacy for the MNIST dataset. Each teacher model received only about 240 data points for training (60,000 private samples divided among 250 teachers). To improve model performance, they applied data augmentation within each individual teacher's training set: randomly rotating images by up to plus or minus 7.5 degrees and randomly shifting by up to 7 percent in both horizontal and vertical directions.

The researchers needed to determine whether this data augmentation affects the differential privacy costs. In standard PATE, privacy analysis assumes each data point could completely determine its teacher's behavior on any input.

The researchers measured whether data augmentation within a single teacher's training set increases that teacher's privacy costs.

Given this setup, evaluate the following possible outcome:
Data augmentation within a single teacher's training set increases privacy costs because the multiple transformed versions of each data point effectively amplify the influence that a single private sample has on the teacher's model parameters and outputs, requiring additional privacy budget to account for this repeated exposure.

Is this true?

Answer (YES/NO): NO